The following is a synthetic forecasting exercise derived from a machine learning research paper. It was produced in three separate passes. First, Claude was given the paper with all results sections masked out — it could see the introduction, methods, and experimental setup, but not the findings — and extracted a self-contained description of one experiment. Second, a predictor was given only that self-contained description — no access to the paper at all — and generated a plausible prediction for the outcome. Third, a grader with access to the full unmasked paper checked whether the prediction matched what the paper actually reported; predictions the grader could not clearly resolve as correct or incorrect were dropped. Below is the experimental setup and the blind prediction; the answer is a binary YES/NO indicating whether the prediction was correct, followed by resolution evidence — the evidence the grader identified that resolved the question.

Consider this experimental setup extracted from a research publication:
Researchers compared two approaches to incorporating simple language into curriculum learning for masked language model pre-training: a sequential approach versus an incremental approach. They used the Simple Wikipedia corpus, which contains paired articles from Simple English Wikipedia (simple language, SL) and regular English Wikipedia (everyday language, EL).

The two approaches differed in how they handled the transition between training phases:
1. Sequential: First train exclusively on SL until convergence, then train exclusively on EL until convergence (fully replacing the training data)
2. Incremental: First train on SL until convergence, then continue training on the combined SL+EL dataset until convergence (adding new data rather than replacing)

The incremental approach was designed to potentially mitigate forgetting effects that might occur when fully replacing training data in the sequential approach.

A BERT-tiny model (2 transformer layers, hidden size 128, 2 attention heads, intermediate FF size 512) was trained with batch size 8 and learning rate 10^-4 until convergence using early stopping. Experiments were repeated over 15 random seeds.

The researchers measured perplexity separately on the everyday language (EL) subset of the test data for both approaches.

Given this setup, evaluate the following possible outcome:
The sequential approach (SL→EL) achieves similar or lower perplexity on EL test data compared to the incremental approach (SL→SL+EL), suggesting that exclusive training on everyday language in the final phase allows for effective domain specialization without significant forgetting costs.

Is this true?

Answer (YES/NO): NO